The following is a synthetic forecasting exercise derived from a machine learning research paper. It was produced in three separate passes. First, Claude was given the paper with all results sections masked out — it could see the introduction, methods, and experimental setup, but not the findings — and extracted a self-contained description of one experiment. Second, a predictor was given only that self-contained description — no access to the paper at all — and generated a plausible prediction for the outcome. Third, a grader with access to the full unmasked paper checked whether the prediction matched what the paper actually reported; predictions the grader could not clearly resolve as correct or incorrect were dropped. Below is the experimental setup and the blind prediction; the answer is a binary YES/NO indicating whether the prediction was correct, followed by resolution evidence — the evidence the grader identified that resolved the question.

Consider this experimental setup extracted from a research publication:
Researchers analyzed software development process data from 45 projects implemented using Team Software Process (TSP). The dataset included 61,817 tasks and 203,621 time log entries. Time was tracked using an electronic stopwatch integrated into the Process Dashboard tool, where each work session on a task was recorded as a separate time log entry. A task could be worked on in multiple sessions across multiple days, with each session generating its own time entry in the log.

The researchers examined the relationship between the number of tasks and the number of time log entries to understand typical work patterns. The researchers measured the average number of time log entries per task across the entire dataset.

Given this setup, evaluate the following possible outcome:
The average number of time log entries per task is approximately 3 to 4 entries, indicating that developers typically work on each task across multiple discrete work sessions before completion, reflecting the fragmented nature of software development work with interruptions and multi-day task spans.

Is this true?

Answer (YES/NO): YES